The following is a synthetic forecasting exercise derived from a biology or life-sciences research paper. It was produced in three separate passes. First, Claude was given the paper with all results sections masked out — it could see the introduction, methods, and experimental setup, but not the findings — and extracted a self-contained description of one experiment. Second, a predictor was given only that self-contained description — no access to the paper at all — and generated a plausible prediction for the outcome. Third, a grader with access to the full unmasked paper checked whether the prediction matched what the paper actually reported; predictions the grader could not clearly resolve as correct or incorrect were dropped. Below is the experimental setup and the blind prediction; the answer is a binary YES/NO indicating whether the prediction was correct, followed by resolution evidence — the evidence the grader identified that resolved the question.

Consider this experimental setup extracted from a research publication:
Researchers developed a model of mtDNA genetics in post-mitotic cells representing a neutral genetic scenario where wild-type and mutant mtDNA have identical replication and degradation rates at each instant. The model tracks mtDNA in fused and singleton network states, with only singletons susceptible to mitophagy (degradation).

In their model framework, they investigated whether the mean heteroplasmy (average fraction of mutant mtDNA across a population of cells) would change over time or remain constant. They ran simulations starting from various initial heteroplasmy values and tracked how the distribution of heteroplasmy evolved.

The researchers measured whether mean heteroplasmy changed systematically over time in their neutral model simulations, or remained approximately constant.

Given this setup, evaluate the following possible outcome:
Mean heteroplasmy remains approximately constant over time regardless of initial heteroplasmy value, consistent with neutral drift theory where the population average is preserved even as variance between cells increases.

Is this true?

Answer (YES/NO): YES